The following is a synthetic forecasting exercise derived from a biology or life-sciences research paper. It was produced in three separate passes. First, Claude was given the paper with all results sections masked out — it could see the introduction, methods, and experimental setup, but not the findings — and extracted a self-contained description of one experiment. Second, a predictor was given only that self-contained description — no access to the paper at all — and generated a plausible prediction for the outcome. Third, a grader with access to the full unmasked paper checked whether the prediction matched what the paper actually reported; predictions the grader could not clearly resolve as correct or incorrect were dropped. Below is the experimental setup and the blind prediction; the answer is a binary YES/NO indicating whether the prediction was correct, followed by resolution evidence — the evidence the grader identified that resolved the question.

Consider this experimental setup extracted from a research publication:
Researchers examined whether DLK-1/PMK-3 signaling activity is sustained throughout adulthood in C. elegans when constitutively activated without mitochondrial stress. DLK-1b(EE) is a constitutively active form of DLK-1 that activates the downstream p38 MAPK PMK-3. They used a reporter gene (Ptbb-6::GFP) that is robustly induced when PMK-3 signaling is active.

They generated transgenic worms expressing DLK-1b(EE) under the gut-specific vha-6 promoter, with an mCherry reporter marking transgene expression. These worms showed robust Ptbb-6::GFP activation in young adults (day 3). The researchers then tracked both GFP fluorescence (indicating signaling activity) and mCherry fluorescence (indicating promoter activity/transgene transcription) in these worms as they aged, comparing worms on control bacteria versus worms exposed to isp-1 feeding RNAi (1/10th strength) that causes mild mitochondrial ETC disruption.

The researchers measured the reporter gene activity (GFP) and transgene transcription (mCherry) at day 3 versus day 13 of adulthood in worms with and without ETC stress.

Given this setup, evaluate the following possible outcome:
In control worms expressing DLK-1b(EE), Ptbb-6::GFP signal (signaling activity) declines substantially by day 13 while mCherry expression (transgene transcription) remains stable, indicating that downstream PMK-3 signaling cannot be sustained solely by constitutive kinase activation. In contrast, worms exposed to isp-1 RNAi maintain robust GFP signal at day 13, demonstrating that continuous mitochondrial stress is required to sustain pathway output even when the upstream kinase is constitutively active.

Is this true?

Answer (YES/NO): YES